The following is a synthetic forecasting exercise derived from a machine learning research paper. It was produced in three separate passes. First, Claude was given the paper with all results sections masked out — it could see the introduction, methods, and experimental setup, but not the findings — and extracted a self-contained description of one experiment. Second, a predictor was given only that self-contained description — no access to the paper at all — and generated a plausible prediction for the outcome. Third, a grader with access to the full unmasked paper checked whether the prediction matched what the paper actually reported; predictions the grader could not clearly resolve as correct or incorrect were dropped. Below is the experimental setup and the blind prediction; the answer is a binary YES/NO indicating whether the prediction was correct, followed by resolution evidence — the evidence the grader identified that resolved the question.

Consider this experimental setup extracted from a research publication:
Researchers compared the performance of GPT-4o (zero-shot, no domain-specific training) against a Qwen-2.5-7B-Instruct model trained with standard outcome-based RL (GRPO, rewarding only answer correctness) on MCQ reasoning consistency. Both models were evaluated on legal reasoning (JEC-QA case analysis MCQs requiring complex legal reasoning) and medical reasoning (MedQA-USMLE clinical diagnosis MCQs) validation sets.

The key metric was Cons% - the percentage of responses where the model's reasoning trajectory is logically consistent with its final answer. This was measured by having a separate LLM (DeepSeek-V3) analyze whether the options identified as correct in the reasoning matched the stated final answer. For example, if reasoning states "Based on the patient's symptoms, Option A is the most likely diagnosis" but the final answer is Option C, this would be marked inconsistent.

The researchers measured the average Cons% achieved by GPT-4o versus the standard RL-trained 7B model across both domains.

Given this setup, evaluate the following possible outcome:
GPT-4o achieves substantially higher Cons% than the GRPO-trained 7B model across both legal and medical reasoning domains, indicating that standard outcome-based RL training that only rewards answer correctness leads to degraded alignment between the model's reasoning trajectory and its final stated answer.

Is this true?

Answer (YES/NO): YES